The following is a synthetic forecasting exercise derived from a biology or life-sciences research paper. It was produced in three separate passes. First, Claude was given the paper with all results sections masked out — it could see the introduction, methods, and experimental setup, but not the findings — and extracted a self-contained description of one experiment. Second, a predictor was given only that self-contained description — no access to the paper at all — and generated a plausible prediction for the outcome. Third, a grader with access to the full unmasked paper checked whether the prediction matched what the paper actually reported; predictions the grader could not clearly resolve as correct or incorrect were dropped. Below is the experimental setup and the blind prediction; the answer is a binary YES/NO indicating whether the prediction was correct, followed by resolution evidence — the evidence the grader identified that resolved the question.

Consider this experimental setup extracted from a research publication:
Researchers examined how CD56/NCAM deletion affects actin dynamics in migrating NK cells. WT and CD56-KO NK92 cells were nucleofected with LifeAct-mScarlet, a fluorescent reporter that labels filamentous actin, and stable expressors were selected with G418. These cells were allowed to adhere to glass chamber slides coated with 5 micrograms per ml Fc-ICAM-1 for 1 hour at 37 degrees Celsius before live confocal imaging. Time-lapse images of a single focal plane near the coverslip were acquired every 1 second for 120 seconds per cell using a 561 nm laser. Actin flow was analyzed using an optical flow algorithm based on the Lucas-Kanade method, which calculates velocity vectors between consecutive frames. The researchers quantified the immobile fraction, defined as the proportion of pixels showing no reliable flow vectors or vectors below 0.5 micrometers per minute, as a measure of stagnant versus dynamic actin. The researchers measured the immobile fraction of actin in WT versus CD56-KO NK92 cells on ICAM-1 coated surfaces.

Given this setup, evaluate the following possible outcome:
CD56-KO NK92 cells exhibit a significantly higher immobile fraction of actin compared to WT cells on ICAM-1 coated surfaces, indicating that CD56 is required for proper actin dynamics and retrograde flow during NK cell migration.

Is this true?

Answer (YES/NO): NO